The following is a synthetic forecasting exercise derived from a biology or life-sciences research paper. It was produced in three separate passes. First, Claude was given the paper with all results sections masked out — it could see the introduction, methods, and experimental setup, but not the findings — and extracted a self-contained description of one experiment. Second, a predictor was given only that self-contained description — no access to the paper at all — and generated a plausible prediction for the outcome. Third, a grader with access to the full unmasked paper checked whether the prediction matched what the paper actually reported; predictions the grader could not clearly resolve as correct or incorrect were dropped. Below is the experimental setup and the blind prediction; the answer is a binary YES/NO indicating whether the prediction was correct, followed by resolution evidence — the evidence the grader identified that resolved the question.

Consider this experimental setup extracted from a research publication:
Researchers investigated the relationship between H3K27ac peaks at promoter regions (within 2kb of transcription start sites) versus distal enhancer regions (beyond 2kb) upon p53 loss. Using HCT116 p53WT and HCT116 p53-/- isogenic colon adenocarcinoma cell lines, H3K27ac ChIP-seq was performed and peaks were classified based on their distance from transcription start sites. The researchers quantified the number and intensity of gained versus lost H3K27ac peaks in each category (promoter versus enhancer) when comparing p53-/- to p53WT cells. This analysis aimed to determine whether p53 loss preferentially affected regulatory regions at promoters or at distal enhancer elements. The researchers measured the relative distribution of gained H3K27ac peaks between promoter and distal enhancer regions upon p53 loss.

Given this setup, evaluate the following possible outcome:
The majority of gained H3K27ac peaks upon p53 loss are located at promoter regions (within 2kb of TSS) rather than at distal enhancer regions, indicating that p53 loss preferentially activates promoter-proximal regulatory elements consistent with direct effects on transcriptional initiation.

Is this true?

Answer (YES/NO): YES